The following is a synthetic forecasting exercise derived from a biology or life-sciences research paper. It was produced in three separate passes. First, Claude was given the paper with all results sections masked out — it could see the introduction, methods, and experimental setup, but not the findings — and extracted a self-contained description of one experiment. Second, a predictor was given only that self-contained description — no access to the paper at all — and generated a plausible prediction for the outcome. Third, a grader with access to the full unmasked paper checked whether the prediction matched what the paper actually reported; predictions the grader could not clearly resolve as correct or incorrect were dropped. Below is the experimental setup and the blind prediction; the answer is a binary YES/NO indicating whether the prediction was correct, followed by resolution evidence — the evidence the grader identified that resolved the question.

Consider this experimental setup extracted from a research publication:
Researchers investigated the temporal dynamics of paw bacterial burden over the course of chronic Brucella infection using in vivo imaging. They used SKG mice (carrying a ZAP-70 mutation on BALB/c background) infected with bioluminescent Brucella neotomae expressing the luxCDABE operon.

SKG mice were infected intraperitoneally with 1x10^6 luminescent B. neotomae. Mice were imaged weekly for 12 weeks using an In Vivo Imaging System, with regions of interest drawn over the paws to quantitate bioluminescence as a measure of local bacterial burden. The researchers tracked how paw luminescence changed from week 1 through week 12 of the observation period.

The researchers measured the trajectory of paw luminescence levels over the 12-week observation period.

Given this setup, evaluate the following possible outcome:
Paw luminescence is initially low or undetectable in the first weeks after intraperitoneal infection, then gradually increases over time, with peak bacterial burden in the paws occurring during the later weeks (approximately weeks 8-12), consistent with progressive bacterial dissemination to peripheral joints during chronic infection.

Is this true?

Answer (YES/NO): NO